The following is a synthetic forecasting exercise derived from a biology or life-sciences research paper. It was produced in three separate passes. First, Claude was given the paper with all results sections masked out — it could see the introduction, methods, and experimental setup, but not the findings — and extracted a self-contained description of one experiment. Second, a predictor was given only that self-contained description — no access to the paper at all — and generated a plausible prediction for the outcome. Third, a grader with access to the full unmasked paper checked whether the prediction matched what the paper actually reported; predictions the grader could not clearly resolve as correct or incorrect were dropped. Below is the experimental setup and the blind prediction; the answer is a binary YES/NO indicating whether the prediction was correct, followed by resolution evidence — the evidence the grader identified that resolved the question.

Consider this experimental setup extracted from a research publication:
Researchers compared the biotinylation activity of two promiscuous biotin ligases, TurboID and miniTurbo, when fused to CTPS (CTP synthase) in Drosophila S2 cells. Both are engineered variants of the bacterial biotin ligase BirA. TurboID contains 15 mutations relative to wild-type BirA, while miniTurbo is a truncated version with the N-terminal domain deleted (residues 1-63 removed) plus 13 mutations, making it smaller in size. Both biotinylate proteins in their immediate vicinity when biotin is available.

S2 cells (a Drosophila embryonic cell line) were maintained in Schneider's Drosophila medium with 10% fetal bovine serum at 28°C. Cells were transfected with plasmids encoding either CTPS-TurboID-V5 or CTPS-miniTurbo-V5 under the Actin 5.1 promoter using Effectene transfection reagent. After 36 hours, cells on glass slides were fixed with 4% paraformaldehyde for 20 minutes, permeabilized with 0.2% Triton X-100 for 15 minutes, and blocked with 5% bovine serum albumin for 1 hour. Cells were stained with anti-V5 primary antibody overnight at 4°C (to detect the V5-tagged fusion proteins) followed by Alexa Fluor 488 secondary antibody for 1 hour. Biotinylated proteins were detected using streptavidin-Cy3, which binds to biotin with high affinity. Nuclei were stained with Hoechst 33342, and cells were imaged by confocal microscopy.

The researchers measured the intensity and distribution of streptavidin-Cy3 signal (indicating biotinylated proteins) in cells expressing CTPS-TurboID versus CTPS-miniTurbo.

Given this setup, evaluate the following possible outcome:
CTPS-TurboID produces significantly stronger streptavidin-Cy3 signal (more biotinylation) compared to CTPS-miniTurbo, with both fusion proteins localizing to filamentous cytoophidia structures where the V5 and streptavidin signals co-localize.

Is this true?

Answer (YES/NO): NO